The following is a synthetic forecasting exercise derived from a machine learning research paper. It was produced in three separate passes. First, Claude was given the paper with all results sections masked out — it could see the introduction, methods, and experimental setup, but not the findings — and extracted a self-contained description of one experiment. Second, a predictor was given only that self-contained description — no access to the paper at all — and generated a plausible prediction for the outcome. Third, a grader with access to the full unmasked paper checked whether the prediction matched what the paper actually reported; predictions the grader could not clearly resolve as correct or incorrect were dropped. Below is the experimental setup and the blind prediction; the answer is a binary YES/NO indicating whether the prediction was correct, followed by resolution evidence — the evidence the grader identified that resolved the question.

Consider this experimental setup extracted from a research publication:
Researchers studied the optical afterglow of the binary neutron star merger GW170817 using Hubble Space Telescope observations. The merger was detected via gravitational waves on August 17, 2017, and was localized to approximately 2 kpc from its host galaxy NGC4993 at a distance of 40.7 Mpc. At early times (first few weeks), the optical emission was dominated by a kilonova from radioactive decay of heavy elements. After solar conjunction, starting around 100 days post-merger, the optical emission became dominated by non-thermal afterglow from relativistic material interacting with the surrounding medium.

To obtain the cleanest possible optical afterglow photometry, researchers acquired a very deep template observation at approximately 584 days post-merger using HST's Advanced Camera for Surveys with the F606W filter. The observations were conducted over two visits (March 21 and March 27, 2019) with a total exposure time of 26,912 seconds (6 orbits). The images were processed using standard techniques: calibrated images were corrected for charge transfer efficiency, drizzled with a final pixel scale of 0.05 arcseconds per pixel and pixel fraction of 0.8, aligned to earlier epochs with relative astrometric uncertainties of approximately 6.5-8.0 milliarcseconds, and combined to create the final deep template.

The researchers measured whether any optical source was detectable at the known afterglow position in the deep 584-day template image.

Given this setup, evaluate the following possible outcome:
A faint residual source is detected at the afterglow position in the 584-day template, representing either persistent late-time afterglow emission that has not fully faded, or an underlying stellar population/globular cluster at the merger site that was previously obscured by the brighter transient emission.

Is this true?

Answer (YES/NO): NO